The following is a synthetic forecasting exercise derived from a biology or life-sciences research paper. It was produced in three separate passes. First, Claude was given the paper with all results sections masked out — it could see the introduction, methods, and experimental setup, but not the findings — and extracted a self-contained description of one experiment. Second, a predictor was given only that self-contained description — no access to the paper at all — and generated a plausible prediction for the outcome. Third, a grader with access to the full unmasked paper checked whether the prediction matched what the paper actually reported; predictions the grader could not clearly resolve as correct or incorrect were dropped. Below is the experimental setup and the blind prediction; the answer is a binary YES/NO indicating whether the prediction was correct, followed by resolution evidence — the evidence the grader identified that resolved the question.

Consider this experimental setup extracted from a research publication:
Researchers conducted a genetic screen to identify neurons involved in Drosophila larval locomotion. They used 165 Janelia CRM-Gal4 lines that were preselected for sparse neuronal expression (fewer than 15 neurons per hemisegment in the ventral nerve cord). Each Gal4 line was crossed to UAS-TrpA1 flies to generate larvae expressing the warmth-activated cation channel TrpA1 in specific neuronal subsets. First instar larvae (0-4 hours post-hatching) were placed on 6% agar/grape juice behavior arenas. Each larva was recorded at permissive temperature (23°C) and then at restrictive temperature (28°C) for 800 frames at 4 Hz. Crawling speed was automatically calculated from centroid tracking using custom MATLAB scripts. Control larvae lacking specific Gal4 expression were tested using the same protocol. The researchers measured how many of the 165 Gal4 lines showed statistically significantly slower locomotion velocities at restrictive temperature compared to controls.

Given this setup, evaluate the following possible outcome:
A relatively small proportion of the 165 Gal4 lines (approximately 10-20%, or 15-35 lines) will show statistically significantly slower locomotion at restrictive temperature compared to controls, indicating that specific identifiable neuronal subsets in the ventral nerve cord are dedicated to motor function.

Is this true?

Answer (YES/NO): NO